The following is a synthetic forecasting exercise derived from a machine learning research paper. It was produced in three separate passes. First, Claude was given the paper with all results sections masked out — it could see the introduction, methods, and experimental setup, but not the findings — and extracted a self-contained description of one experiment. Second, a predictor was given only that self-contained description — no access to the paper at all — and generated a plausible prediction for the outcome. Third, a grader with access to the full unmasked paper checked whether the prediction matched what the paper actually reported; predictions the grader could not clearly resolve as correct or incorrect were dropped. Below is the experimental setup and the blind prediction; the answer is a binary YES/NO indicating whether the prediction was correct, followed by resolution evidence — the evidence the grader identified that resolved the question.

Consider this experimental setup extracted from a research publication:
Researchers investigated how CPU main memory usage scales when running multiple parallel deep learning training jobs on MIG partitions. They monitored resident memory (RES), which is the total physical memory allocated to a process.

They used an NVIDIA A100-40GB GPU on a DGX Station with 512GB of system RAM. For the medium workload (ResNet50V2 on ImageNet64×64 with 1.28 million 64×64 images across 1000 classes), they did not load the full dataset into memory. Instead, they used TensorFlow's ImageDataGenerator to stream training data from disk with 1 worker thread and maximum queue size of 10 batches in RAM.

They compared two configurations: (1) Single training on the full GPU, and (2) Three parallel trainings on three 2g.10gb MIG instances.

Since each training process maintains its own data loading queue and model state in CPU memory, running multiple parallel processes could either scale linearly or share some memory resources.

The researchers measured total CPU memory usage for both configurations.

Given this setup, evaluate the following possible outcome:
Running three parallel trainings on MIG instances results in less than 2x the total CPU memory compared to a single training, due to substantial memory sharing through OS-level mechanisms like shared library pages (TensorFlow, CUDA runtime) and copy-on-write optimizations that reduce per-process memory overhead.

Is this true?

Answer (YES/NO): NO